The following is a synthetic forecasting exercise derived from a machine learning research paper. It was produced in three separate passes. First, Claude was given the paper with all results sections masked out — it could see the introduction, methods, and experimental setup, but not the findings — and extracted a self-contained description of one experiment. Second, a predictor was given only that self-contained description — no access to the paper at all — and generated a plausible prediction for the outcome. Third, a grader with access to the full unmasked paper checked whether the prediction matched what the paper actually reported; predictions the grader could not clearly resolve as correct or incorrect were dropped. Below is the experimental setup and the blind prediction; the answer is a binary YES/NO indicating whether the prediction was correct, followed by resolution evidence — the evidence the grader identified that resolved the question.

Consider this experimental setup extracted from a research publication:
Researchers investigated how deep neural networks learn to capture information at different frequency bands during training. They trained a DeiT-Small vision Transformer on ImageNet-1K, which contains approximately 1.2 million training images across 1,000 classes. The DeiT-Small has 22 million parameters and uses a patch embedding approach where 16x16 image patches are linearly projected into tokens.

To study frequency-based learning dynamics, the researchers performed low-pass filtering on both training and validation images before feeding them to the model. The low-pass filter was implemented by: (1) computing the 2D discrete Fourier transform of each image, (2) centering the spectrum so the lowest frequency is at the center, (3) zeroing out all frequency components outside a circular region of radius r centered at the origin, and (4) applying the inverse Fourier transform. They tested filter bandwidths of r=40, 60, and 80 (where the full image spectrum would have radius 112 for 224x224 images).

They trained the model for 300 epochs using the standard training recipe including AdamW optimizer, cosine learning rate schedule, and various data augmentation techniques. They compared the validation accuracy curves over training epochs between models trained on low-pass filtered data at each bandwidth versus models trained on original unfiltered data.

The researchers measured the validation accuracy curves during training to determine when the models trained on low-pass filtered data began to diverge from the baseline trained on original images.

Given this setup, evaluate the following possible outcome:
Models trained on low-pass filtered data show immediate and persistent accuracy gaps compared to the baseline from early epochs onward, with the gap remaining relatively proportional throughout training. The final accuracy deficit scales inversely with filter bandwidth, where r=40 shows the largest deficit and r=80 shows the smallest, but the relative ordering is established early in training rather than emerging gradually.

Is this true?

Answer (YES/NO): NO